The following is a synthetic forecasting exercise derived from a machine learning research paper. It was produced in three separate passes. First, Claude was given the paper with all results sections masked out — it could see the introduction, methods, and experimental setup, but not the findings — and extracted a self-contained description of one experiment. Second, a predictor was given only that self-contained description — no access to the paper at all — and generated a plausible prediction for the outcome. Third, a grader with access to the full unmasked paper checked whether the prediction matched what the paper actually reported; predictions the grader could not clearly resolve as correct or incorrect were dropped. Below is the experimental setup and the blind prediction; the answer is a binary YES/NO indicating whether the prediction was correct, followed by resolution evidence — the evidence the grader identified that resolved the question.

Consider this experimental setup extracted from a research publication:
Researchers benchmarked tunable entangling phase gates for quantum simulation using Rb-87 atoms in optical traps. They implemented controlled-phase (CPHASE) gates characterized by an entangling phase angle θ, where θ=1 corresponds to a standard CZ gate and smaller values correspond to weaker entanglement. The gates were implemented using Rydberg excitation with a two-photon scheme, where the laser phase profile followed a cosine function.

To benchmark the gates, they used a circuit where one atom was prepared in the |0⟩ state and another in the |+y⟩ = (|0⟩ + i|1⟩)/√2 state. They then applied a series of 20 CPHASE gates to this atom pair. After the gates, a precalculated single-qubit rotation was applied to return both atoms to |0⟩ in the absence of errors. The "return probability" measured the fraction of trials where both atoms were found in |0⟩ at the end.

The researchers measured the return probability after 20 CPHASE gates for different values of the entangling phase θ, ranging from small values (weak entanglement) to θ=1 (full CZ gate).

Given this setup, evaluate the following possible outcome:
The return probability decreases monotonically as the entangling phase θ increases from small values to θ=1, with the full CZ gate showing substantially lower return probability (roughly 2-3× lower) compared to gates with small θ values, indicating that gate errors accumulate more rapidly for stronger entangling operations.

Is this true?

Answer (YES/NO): NO